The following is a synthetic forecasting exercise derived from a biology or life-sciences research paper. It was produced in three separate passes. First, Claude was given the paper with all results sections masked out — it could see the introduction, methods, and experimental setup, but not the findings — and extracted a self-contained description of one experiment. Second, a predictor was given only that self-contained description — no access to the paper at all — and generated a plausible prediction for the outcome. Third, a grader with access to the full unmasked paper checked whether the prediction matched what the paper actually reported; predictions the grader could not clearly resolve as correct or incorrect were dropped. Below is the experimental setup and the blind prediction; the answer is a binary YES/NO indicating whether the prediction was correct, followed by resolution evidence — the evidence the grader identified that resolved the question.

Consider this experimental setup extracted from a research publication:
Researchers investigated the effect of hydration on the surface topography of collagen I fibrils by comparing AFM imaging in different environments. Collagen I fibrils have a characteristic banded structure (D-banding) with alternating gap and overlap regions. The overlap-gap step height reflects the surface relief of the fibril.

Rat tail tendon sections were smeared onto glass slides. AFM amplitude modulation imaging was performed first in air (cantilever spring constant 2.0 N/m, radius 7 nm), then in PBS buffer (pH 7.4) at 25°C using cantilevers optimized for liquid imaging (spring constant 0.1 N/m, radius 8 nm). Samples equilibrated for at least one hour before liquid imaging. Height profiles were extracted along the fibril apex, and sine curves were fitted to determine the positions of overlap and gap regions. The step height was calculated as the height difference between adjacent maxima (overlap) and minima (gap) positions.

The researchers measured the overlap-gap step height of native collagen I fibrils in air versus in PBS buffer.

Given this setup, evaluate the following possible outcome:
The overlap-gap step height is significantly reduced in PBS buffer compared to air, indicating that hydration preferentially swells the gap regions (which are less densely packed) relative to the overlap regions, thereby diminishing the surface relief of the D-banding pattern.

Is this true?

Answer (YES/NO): YES